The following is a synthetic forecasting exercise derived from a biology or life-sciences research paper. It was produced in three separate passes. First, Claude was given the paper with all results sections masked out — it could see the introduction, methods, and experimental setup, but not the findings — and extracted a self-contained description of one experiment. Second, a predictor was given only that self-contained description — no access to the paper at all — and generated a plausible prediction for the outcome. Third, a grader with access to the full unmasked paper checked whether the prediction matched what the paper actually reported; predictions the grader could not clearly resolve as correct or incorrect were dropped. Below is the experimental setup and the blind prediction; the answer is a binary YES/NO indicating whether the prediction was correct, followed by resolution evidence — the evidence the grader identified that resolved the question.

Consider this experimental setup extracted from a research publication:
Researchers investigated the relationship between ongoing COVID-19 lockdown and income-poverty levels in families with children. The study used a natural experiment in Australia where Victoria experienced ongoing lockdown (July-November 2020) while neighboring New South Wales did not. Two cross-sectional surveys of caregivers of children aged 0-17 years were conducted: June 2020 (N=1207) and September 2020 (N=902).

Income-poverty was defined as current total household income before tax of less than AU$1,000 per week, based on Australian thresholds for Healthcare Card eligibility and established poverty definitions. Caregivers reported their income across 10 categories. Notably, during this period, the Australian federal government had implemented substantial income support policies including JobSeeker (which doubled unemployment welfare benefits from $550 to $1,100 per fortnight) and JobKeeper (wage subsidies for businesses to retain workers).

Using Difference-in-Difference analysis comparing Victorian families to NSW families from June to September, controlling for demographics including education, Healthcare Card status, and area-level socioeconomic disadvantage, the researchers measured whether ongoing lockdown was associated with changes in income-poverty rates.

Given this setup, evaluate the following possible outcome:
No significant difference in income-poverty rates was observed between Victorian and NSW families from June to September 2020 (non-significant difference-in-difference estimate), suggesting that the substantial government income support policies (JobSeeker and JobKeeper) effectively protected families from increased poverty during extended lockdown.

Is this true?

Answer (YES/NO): YES